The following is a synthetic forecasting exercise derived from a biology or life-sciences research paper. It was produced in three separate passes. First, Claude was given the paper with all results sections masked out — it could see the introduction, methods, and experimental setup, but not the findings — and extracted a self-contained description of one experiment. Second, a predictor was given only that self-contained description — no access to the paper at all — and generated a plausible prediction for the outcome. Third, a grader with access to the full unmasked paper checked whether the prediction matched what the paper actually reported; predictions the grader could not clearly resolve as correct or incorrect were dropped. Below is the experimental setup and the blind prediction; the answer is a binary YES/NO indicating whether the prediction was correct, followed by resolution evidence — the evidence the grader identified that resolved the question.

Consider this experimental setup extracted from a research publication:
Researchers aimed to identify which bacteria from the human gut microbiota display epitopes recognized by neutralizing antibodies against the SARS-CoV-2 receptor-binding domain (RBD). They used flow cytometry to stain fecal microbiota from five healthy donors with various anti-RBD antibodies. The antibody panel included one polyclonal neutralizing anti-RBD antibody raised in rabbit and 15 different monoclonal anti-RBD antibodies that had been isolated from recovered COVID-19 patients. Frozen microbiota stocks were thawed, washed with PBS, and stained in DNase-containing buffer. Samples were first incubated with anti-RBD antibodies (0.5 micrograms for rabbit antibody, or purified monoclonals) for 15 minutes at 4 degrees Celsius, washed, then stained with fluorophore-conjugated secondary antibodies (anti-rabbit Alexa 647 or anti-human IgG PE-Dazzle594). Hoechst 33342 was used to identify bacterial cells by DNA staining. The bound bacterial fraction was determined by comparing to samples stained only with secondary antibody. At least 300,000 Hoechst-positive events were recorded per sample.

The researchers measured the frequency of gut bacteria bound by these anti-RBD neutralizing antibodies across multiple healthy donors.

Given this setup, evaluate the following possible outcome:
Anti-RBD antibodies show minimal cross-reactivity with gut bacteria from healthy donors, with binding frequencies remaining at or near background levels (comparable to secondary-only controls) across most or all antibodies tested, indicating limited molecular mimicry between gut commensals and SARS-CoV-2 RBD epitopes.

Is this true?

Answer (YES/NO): NO